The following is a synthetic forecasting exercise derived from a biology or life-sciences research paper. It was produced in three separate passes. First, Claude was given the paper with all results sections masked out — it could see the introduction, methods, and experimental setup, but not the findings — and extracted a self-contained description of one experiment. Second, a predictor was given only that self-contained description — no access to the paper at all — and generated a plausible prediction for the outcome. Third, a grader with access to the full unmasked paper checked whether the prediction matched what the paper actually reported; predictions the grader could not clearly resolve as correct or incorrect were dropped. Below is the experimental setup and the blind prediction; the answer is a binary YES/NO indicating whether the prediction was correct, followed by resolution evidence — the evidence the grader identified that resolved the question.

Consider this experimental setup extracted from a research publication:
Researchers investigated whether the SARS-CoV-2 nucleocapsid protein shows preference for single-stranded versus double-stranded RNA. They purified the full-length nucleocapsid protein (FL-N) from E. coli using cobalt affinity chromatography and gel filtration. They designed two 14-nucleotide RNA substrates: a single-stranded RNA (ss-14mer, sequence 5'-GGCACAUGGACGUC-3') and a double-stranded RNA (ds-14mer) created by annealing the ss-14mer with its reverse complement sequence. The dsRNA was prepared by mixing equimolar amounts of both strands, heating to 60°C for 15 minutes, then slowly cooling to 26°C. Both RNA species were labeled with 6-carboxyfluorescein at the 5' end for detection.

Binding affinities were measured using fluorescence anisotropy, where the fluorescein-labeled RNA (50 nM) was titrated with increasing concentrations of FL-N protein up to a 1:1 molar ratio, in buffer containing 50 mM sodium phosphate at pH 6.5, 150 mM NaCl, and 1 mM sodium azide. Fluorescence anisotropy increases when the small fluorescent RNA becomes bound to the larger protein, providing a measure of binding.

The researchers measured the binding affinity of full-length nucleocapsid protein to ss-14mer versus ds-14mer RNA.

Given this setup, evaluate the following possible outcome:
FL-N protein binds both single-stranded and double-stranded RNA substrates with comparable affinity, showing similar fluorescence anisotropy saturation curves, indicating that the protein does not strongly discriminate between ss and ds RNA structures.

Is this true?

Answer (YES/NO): NO